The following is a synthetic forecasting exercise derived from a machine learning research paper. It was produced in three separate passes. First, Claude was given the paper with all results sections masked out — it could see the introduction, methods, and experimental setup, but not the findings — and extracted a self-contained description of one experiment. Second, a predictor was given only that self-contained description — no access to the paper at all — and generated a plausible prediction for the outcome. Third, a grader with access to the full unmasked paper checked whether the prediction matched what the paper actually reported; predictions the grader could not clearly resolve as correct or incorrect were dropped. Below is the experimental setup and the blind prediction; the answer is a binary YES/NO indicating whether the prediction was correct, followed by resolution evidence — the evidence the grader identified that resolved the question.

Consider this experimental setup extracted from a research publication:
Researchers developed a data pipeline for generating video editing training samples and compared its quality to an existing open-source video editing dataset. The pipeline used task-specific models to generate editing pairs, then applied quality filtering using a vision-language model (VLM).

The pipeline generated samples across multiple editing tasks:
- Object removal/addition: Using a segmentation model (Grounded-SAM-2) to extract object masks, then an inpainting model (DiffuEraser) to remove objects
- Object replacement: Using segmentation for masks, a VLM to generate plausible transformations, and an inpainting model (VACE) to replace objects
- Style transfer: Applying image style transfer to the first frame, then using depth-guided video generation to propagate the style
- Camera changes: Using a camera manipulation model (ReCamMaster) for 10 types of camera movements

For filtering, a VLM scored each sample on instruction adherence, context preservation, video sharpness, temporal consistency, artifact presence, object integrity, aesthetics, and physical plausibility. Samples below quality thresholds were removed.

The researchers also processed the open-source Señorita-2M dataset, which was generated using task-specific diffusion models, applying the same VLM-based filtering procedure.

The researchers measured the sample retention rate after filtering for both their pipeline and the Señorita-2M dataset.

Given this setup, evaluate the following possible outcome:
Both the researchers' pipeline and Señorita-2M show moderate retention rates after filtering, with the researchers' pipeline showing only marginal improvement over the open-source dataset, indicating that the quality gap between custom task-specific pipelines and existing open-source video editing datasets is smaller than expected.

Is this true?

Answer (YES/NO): NO